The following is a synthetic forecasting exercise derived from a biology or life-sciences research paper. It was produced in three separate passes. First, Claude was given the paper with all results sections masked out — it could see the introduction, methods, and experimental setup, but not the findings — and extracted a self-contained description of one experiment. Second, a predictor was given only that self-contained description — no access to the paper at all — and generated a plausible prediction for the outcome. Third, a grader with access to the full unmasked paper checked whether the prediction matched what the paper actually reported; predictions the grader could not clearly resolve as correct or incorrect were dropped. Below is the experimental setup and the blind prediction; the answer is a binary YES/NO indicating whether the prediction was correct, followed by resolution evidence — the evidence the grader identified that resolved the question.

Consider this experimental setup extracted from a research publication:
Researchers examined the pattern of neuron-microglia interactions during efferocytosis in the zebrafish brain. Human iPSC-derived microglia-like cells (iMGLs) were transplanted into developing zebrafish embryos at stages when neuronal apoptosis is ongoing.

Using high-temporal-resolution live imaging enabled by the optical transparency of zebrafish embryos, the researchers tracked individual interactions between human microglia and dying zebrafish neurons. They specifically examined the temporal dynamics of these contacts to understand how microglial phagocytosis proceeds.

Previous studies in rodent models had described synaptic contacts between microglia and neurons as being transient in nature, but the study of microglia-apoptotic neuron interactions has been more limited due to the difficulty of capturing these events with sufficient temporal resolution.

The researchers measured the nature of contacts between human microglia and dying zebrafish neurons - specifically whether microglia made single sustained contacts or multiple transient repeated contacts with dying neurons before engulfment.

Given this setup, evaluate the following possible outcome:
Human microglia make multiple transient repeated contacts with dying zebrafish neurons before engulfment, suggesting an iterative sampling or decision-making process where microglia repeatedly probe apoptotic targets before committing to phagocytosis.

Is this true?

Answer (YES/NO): YES